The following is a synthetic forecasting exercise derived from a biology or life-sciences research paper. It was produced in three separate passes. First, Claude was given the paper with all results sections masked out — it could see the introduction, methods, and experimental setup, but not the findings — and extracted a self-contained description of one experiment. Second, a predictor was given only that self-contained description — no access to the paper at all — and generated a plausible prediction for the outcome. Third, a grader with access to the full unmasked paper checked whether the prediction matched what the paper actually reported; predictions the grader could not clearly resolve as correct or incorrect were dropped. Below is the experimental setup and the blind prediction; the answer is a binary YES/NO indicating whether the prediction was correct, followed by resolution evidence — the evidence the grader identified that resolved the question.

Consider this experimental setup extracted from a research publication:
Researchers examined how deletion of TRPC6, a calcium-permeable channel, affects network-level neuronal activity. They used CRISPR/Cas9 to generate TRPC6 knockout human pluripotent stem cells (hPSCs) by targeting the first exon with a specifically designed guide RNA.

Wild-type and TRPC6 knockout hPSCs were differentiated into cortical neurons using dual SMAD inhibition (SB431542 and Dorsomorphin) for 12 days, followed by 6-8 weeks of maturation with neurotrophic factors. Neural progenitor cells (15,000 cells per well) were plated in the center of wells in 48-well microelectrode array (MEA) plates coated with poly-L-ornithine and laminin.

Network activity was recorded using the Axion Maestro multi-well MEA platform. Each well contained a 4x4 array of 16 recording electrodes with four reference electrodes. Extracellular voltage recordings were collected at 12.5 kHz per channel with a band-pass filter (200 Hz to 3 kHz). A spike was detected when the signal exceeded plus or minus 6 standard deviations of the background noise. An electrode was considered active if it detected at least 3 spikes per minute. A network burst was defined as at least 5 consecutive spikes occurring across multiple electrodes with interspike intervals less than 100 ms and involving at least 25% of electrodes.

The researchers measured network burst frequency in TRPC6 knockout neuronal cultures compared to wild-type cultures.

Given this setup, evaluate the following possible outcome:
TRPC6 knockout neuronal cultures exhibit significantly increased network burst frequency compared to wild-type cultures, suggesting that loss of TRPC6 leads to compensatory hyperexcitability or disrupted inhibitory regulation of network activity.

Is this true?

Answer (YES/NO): YES